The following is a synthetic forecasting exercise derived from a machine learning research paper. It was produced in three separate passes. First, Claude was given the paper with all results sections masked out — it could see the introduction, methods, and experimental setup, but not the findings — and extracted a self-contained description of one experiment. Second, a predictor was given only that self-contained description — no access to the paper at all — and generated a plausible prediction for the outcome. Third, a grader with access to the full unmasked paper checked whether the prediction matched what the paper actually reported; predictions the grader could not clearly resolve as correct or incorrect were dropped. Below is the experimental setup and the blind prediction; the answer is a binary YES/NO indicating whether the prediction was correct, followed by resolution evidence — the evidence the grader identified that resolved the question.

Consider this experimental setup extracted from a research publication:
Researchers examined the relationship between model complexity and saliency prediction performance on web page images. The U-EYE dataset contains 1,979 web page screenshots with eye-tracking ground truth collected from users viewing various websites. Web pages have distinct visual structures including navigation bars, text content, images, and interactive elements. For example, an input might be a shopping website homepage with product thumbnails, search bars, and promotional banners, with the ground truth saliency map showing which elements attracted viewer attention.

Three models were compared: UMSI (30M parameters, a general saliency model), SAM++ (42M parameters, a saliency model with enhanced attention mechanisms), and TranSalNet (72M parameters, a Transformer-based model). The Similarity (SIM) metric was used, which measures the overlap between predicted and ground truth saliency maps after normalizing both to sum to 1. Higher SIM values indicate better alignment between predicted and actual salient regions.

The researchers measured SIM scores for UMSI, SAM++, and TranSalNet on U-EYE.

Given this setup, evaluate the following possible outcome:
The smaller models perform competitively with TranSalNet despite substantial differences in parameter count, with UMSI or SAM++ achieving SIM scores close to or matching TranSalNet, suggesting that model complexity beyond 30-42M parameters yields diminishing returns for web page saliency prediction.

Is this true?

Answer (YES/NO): NO